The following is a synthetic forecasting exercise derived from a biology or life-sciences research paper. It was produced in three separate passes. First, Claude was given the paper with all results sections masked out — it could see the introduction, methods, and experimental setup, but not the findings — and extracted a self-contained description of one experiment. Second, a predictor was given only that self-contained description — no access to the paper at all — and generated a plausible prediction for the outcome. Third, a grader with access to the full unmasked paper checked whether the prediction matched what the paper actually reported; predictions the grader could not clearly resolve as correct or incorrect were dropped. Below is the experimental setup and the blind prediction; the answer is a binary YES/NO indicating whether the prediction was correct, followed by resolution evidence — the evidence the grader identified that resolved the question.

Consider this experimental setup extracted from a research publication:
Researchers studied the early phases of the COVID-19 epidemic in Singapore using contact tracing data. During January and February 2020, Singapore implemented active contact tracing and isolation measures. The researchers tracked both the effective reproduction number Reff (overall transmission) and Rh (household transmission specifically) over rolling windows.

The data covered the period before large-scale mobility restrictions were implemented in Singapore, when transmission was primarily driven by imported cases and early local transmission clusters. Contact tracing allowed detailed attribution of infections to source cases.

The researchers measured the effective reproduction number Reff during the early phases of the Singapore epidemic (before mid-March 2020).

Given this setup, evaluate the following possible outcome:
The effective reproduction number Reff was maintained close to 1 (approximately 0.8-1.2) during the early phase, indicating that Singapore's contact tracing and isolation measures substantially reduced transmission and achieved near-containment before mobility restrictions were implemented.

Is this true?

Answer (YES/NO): NO